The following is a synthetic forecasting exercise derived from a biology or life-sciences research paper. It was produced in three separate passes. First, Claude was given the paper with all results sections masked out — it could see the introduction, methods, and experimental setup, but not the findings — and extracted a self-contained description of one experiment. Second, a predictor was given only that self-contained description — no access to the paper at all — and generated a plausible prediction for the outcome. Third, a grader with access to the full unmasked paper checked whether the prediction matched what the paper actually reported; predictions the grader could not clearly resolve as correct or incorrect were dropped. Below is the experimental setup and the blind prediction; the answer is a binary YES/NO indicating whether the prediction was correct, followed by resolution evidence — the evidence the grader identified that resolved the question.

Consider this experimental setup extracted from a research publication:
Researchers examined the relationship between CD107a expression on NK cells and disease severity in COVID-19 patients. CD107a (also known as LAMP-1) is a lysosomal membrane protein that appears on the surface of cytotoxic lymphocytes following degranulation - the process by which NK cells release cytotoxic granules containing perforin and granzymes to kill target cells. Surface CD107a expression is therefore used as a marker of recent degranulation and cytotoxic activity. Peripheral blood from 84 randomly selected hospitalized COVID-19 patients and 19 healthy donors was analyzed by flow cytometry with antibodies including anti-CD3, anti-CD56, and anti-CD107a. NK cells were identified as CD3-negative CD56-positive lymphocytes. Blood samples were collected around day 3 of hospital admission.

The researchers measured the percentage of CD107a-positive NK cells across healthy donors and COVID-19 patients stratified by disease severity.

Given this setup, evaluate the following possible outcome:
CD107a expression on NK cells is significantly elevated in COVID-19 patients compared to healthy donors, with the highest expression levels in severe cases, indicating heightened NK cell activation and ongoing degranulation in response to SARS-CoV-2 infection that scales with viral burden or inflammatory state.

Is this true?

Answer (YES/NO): NO